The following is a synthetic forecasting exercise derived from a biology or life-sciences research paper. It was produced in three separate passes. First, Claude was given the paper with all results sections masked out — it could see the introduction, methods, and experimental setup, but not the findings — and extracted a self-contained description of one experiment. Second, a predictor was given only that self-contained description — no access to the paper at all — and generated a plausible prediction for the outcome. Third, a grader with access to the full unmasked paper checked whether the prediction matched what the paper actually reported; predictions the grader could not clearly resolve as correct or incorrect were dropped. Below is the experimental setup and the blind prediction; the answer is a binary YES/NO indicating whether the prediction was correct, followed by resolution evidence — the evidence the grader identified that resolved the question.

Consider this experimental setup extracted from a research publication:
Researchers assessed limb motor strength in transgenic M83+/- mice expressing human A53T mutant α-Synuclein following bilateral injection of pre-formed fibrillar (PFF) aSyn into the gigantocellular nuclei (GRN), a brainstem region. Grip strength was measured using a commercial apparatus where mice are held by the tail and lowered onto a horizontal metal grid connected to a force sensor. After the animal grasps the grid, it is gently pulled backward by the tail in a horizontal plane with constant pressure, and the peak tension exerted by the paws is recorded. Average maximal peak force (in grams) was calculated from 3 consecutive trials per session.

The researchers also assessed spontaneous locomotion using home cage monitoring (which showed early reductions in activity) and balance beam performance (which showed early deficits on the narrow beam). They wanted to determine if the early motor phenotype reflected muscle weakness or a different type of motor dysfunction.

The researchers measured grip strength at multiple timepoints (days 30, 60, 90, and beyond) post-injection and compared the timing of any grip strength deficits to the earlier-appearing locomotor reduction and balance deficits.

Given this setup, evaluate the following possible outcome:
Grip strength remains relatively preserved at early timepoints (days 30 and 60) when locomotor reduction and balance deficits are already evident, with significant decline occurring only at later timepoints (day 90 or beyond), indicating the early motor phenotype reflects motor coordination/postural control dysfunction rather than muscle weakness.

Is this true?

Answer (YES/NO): NO